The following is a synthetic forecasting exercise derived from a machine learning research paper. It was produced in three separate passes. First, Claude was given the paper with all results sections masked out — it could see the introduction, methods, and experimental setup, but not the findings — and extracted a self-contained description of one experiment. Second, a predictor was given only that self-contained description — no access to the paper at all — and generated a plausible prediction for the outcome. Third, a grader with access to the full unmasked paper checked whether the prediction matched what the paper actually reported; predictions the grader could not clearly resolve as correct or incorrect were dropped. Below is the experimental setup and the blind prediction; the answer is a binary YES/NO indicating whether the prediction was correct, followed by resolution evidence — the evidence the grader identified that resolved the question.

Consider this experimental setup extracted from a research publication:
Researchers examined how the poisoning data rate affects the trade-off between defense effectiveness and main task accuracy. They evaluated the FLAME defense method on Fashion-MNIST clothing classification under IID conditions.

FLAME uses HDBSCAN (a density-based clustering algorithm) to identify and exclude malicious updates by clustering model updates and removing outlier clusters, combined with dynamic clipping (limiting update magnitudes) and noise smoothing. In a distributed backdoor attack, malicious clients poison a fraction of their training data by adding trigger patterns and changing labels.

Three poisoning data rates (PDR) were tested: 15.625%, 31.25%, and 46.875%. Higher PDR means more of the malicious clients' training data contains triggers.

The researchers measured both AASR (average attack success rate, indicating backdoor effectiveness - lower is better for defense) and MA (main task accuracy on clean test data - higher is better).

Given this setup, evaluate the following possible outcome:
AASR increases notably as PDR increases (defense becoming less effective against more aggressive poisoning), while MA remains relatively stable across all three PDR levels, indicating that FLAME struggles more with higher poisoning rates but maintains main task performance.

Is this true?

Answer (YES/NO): NO